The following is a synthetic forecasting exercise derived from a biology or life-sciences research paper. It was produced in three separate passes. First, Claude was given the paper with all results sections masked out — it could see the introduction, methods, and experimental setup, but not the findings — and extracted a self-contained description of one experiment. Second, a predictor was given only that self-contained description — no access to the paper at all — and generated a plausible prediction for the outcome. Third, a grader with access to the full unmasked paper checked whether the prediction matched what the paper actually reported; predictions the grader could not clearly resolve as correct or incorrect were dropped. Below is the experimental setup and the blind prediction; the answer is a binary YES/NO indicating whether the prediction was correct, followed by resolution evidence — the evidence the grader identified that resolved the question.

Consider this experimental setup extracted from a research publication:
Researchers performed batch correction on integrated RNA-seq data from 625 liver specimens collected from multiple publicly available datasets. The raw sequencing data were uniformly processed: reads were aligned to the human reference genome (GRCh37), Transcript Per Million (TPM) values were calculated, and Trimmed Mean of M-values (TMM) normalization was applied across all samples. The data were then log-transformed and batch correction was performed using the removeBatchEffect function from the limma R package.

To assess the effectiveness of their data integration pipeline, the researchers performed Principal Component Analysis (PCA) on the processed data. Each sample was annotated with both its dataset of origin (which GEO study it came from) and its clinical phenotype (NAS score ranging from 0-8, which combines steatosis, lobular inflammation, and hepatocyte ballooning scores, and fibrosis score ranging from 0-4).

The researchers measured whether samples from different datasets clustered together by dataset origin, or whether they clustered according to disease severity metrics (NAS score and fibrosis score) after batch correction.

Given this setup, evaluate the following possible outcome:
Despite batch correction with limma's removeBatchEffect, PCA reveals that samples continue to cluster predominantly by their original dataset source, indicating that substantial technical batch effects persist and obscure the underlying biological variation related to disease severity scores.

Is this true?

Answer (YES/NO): NO